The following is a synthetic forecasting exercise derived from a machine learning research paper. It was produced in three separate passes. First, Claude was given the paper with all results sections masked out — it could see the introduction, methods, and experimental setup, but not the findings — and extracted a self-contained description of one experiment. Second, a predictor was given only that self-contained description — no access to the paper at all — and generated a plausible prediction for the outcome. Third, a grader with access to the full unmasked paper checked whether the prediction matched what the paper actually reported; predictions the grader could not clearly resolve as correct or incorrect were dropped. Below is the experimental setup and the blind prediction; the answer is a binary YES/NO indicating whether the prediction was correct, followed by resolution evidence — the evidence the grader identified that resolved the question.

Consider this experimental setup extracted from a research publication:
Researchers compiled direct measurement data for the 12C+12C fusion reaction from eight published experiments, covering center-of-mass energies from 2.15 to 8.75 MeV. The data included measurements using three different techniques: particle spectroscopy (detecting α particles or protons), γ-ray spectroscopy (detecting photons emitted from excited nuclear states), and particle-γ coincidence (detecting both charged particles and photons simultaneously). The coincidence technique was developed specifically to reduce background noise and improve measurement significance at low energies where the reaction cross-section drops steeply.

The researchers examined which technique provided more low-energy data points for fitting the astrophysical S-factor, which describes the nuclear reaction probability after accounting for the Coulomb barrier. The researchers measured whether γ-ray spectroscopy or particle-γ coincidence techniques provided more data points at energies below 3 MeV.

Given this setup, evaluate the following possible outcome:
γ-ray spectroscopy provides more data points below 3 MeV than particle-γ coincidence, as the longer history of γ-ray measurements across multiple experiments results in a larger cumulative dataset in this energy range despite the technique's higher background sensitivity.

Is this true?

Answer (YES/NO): YES